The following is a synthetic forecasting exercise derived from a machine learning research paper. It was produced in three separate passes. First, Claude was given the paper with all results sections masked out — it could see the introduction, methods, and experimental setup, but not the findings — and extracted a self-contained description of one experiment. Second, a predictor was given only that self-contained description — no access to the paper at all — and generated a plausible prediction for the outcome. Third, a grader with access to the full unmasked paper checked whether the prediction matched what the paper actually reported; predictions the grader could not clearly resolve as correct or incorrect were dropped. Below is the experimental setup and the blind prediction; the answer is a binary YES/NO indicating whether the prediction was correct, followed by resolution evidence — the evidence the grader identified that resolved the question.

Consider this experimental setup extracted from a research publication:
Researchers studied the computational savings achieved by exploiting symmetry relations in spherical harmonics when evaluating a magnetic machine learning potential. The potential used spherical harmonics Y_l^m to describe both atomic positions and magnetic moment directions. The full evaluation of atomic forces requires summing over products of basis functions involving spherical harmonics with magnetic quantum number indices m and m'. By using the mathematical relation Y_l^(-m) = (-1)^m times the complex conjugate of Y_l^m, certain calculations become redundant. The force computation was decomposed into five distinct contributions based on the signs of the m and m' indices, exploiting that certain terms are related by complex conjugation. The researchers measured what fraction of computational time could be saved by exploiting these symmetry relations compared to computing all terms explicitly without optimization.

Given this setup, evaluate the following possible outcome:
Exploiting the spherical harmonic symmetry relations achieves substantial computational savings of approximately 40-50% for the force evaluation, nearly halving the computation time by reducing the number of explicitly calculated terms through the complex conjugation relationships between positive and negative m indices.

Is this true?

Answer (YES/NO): NO